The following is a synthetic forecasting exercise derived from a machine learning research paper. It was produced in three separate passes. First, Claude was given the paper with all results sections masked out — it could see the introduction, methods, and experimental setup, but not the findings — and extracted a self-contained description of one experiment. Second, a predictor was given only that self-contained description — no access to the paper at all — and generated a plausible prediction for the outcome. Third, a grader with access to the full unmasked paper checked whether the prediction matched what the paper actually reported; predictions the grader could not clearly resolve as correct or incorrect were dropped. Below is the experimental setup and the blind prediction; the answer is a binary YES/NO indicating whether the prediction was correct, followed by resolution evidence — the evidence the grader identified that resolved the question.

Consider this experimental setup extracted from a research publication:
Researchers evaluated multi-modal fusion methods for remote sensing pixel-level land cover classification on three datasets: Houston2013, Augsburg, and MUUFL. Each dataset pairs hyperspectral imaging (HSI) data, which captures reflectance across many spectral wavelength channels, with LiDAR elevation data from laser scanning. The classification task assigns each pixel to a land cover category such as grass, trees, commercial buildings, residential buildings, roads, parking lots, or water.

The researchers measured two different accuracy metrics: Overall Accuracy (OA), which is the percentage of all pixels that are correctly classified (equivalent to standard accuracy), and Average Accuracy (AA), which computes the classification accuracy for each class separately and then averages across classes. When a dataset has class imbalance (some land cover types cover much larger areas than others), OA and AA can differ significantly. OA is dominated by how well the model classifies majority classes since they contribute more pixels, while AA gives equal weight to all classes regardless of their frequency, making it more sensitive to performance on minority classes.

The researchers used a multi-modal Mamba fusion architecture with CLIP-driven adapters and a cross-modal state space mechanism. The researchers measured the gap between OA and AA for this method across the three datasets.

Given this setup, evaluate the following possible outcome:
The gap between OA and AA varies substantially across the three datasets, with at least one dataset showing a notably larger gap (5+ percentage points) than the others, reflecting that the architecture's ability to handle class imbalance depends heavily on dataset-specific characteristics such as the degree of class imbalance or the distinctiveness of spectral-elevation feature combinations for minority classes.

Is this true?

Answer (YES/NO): NO